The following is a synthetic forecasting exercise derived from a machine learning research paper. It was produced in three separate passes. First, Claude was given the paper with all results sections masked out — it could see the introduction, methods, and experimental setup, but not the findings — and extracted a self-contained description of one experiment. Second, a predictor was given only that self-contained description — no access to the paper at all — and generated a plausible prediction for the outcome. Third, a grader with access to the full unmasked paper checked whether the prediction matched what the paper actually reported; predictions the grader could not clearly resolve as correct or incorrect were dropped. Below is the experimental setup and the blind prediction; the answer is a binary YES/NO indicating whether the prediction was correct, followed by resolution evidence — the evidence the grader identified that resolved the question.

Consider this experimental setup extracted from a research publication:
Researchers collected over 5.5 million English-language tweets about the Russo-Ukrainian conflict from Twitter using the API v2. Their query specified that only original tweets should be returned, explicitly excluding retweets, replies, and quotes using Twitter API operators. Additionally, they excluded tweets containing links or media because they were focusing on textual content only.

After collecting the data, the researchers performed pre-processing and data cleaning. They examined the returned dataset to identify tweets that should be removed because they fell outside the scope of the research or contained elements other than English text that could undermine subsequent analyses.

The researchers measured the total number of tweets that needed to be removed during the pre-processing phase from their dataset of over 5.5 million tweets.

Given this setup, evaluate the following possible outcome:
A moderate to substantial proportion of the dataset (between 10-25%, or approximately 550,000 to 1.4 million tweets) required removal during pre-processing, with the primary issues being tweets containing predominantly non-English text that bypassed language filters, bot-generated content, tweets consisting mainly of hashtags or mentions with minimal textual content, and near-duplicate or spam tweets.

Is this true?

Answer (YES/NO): NO